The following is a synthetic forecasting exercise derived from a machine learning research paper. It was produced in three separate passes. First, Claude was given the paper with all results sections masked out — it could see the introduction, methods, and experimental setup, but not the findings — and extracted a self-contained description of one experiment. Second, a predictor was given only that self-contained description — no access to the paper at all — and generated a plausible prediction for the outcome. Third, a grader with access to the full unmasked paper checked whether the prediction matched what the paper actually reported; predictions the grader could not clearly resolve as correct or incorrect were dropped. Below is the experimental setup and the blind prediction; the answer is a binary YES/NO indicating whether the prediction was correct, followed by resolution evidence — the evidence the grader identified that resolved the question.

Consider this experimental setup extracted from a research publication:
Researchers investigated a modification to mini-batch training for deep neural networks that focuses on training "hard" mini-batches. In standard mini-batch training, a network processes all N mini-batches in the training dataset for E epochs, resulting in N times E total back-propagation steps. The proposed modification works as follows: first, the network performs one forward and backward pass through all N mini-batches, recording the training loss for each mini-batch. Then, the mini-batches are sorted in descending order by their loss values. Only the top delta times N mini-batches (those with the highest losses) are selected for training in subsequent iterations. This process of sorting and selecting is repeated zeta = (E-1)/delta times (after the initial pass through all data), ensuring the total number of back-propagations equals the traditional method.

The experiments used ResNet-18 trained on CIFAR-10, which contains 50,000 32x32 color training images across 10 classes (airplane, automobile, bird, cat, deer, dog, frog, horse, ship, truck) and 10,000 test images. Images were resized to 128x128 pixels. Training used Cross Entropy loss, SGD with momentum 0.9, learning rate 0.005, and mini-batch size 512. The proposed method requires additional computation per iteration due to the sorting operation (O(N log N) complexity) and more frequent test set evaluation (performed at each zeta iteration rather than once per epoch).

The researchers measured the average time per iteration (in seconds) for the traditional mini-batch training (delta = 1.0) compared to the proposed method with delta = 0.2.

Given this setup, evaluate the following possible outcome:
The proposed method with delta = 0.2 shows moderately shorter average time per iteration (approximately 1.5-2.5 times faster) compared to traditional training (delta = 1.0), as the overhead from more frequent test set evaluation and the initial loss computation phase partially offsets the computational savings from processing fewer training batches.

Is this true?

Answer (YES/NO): NO